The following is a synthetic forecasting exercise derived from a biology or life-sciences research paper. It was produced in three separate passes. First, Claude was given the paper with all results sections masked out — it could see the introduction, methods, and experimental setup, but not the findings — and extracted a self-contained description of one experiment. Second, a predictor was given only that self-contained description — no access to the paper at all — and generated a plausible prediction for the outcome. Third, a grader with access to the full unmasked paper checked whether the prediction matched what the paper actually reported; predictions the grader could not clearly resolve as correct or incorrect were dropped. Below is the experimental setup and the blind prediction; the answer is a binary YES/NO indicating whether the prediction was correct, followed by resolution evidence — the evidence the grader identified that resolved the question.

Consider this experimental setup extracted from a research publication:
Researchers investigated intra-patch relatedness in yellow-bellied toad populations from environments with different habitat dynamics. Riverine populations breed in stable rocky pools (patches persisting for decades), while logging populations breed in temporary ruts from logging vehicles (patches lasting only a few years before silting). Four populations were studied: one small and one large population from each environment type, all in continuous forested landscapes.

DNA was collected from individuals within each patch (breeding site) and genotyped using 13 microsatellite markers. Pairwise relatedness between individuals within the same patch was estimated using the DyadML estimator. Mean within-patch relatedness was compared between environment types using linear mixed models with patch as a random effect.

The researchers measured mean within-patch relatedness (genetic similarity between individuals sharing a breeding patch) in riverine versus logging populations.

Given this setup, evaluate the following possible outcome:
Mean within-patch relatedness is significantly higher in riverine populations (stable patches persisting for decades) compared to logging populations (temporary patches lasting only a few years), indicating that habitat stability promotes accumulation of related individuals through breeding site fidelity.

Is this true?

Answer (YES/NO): YES